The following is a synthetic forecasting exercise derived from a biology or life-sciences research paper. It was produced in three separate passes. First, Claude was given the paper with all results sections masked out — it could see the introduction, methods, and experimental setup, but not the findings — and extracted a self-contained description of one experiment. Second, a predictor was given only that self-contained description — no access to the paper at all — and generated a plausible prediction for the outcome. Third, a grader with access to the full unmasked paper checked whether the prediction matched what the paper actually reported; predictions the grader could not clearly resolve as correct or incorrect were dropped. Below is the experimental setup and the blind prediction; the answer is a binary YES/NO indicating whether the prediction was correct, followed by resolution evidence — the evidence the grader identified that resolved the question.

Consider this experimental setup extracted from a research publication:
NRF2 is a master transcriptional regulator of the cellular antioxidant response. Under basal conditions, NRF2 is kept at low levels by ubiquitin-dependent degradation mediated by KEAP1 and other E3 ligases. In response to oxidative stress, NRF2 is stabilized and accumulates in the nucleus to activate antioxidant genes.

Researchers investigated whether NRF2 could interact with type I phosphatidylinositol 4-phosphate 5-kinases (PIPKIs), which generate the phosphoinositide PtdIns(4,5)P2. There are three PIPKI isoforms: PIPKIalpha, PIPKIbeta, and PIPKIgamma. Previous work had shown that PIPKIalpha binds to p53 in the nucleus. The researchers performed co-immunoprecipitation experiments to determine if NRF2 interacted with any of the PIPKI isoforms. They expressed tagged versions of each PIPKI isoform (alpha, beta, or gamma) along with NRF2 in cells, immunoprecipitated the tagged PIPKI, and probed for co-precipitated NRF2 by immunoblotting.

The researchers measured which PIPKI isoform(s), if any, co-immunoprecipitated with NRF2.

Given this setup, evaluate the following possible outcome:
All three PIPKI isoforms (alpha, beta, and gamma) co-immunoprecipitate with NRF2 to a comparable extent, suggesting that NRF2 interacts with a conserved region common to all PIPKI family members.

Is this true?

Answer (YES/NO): NO